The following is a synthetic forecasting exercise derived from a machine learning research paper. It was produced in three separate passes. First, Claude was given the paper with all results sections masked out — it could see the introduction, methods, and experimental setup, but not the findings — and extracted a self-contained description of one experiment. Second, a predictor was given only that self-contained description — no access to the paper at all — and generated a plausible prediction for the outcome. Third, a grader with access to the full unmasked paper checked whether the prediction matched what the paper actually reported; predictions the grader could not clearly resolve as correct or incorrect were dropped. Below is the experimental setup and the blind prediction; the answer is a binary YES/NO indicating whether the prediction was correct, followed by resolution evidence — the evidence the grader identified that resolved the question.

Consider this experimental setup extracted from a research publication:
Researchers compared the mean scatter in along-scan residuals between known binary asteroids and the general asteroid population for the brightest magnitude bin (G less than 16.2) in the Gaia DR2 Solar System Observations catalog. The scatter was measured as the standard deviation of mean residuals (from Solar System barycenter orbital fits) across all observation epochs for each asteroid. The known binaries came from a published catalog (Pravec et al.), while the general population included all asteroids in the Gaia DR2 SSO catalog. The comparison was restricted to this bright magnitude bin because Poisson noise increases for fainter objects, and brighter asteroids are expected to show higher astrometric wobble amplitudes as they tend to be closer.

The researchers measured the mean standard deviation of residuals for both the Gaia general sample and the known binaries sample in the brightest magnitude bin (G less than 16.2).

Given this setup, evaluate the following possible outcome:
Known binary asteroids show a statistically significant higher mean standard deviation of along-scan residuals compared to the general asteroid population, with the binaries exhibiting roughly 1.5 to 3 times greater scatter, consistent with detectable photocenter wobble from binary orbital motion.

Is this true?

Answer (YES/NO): NO